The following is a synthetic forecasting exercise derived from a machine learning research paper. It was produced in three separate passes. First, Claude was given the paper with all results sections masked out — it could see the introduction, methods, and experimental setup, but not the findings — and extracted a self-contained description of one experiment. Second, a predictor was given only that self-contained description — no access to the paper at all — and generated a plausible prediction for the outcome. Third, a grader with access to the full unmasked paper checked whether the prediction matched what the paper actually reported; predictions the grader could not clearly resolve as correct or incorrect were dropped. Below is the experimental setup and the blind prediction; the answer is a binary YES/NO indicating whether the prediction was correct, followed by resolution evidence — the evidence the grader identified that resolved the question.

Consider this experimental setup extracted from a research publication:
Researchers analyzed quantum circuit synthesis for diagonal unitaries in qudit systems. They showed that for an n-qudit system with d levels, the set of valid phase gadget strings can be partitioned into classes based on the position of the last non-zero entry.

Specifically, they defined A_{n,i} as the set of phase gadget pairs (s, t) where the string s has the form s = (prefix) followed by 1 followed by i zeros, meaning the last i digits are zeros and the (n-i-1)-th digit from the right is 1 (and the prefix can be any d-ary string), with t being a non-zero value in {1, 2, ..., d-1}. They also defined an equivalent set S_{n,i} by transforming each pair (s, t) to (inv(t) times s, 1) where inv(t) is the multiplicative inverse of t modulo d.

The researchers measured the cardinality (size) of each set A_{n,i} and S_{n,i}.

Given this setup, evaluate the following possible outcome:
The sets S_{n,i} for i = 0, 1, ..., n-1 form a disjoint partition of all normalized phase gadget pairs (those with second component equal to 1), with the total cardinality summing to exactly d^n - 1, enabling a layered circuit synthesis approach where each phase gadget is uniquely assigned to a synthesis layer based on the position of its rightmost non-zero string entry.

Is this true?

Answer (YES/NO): YES